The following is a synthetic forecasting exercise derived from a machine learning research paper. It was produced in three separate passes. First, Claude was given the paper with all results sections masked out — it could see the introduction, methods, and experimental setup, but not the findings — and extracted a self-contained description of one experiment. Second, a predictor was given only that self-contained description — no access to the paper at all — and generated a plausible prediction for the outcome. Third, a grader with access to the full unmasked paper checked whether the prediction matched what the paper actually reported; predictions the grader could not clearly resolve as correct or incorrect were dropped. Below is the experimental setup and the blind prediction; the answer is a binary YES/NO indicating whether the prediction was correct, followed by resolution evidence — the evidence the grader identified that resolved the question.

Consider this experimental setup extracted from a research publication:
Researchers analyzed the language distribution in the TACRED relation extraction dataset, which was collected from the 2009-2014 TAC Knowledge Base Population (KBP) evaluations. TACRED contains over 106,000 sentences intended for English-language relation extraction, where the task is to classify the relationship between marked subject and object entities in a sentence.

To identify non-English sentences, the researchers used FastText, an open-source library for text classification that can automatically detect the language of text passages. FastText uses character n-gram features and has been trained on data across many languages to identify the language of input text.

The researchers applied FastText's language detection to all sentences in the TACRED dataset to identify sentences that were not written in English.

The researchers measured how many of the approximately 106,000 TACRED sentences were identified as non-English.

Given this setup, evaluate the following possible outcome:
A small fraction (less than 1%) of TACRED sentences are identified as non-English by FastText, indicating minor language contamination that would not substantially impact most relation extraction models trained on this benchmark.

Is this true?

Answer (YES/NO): YES